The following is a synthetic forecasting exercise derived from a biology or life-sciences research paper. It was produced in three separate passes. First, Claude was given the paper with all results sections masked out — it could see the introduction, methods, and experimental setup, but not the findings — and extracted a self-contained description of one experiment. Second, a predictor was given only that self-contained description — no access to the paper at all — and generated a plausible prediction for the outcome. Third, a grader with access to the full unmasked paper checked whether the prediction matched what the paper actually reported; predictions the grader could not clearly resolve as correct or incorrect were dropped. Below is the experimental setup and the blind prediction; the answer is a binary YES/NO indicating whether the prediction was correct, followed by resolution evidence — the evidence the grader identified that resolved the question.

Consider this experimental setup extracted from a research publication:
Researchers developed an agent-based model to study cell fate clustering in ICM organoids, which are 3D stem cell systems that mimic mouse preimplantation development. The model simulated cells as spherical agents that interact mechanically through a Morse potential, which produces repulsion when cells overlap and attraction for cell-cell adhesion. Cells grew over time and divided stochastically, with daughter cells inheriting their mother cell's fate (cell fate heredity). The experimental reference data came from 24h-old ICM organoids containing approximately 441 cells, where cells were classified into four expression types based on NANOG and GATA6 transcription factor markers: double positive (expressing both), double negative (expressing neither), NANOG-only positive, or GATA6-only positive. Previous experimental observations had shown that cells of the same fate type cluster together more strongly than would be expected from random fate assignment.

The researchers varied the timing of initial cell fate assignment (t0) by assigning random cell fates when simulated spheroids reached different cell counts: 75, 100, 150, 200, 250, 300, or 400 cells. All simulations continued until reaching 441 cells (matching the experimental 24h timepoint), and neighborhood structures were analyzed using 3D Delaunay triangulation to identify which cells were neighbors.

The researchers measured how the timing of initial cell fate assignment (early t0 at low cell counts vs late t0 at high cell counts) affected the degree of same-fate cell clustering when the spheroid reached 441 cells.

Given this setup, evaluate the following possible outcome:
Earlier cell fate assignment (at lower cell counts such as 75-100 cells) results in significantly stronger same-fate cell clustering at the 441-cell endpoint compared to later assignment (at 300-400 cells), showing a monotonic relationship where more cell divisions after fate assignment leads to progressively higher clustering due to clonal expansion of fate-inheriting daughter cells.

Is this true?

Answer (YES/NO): NO